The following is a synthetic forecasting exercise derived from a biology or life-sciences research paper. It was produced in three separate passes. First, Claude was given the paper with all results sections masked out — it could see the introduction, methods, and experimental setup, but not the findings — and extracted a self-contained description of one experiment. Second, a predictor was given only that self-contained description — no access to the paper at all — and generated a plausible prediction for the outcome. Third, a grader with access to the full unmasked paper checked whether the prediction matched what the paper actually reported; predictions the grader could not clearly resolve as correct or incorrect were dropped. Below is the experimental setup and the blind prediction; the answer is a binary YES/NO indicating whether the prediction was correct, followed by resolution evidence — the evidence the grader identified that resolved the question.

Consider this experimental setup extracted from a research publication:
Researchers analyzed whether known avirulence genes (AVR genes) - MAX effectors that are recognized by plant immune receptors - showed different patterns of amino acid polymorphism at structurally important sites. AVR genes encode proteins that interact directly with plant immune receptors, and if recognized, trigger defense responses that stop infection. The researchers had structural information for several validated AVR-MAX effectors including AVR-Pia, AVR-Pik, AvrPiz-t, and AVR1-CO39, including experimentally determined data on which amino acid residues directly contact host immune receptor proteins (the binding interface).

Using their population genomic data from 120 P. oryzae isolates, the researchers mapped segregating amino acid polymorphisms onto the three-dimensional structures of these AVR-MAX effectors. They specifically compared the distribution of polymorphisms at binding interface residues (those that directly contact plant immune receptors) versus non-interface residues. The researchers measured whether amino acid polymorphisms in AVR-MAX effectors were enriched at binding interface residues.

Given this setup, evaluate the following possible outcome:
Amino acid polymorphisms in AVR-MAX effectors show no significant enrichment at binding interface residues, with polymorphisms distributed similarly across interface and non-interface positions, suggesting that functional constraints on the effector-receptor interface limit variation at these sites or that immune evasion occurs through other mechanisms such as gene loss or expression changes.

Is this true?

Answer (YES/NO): NO